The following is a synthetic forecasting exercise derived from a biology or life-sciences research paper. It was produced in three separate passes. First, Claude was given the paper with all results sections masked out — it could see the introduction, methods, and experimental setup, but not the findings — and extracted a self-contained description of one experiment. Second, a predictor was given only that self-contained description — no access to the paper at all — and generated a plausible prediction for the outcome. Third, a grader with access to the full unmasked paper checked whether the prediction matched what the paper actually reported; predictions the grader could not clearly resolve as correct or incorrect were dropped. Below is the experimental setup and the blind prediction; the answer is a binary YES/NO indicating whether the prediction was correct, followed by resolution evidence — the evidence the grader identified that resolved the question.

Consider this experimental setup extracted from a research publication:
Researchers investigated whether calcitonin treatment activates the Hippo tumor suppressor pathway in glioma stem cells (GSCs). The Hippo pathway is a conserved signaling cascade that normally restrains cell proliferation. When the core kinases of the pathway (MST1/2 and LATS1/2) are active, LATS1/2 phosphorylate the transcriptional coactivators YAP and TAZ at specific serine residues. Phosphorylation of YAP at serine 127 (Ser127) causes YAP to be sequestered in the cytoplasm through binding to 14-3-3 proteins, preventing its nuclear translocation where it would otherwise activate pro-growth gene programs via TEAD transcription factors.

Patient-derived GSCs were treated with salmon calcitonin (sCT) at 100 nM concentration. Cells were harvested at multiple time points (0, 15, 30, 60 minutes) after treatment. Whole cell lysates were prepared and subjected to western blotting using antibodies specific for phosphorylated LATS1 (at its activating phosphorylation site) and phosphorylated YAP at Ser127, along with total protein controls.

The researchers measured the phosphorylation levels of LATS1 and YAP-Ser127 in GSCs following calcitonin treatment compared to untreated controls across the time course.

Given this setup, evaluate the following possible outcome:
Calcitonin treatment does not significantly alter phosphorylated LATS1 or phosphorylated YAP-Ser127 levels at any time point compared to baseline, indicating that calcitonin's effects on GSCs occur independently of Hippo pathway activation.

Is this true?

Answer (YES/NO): NO